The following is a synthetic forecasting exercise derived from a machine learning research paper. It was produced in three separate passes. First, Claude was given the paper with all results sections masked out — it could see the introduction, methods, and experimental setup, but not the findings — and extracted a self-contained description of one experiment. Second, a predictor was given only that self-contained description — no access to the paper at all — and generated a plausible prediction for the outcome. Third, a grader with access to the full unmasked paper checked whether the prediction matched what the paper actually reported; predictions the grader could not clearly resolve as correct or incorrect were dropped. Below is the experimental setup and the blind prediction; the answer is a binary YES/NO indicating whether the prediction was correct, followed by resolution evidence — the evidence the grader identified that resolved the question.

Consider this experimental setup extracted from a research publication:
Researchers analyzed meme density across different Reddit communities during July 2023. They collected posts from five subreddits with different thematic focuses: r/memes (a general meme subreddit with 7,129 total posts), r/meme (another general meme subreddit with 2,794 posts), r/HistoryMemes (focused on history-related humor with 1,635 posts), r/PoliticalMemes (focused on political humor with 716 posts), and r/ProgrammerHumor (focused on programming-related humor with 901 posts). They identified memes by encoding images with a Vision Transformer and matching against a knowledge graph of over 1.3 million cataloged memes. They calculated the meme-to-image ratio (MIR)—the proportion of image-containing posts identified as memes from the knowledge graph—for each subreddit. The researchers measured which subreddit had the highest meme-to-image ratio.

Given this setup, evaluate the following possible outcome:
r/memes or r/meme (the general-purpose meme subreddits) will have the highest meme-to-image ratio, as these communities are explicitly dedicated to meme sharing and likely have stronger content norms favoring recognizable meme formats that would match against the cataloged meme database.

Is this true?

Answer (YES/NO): NO